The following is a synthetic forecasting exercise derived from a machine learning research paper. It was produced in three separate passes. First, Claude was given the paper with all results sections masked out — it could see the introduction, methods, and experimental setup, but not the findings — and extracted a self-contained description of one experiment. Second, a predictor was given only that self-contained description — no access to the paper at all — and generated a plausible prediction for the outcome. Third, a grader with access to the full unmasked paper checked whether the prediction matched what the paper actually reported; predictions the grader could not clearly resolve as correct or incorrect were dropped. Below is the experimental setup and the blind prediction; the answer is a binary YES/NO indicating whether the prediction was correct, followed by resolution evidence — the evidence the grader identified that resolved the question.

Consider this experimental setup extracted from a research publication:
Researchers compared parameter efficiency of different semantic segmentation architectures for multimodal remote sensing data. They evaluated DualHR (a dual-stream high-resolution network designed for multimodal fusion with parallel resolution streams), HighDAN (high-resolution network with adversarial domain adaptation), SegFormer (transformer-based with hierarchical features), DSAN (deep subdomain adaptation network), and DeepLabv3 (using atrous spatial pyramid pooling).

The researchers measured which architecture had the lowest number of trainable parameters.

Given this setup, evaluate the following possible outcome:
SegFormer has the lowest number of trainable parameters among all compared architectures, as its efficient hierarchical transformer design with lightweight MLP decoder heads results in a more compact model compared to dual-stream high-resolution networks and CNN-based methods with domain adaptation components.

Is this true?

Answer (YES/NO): NO